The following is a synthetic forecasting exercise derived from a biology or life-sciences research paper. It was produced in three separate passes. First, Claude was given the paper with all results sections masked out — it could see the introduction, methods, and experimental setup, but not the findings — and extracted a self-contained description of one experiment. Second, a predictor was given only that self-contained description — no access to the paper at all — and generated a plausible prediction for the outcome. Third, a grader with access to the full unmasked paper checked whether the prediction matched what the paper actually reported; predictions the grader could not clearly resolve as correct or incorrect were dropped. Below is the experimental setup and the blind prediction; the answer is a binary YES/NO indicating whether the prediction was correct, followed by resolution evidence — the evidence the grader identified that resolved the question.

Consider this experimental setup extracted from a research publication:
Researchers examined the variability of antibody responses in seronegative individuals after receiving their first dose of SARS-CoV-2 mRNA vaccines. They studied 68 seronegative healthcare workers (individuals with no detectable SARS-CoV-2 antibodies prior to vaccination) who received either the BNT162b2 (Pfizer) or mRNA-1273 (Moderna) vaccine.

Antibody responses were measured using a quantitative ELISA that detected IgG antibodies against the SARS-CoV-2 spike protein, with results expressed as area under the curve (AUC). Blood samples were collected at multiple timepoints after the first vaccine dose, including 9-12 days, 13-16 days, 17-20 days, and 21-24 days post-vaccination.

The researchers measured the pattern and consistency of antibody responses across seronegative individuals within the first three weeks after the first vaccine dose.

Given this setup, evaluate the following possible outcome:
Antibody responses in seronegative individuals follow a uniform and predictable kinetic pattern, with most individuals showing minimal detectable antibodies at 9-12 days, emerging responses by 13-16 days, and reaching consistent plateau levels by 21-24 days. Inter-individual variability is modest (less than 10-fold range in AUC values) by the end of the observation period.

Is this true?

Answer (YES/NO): NO